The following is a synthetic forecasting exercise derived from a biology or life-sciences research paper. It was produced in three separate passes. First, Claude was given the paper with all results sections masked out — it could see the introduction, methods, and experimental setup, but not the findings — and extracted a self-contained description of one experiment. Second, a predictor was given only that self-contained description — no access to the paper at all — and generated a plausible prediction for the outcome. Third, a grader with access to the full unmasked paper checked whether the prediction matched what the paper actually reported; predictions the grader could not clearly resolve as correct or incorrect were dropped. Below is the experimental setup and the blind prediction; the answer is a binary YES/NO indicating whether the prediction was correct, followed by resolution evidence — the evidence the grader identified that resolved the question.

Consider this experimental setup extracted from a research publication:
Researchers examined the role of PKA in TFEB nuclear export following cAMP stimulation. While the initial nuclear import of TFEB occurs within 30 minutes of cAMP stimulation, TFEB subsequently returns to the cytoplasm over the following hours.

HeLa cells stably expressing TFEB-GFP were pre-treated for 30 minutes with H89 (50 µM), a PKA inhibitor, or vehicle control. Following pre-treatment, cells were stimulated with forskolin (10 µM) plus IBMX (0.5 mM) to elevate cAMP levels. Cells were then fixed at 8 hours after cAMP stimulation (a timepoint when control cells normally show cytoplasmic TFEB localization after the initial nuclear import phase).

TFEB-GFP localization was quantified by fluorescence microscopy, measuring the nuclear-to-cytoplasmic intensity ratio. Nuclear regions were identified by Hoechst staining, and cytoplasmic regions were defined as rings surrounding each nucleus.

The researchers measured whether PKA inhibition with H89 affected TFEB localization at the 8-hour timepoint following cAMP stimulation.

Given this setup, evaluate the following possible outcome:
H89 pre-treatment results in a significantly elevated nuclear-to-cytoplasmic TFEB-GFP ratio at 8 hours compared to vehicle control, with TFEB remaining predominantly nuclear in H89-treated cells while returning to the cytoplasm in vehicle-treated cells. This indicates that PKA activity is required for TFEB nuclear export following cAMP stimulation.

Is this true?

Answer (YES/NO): YES